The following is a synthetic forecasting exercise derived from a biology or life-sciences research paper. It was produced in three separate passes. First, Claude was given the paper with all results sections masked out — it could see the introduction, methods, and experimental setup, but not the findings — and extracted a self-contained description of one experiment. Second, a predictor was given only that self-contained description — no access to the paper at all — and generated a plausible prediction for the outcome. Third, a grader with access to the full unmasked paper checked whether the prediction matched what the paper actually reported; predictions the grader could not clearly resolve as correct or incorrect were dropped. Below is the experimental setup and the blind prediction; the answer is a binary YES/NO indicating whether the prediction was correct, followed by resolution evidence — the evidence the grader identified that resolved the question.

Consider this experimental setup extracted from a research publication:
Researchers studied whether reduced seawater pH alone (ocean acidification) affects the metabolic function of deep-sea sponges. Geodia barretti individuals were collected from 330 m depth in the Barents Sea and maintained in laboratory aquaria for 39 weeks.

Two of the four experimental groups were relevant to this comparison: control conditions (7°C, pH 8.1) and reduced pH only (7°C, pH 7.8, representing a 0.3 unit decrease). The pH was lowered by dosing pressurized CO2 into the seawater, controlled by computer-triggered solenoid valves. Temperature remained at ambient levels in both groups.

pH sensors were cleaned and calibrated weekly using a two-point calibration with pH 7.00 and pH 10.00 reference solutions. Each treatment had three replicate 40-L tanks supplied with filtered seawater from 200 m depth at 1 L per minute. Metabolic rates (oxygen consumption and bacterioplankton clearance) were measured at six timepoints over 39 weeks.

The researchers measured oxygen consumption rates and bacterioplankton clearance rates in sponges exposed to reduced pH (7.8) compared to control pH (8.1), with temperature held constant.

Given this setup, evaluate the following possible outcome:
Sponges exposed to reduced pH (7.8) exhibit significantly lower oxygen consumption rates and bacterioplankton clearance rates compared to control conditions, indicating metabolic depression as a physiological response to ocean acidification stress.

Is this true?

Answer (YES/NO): NO